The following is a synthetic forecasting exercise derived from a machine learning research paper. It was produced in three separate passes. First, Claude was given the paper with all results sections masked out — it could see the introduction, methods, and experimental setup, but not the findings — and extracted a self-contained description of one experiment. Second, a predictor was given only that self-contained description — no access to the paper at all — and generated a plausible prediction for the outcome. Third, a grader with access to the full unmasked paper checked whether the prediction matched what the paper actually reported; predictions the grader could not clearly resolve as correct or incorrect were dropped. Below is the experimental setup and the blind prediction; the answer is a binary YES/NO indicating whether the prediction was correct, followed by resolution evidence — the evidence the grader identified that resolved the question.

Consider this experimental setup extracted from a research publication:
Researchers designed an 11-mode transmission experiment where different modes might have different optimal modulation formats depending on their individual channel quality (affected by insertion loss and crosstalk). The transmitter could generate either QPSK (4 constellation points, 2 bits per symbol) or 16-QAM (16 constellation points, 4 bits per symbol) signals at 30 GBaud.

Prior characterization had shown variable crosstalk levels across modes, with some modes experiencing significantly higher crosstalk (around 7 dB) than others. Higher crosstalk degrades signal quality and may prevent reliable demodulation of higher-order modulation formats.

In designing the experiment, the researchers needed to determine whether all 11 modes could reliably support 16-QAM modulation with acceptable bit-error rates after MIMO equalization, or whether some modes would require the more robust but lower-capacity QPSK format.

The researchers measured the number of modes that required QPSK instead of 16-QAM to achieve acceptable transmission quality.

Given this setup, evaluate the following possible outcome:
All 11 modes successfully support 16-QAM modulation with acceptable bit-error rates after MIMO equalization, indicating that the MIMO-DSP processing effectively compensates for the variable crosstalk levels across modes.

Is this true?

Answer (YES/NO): NO